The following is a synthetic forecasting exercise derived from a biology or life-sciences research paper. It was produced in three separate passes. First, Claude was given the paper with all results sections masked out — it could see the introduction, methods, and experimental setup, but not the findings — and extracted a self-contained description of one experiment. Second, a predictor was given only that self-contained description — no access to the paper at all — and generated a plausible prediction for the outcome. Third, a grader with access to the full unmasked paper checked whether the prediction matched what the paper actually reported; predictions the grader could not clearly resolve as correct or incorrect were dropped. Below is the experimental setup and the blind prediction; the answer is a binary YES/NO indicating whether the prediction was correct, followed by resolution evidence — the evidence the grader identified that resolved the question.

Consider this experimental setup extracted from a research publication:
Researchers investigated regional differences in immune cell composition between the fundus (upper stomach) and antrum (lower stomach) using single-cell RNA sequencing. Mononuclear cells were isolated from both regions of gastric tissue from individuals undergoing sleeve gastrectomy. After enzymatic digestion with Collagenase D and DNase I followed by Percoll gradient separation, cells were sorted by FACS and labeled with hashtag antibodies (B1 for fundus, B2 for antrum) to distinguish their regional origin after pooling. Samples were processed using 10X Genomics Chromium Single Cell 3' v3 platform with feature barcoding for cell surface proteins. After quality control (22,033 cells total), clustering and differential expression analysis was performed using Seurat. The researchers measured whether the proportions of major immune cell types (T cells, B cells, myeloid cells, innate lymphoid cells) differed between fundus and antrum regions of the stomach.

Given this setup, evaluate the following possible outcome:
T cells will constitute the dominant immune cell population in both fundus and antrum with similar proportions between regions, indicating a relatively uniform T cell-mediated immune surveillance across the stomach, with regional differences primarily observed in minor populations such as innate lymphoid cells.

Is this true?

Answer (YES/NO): NO